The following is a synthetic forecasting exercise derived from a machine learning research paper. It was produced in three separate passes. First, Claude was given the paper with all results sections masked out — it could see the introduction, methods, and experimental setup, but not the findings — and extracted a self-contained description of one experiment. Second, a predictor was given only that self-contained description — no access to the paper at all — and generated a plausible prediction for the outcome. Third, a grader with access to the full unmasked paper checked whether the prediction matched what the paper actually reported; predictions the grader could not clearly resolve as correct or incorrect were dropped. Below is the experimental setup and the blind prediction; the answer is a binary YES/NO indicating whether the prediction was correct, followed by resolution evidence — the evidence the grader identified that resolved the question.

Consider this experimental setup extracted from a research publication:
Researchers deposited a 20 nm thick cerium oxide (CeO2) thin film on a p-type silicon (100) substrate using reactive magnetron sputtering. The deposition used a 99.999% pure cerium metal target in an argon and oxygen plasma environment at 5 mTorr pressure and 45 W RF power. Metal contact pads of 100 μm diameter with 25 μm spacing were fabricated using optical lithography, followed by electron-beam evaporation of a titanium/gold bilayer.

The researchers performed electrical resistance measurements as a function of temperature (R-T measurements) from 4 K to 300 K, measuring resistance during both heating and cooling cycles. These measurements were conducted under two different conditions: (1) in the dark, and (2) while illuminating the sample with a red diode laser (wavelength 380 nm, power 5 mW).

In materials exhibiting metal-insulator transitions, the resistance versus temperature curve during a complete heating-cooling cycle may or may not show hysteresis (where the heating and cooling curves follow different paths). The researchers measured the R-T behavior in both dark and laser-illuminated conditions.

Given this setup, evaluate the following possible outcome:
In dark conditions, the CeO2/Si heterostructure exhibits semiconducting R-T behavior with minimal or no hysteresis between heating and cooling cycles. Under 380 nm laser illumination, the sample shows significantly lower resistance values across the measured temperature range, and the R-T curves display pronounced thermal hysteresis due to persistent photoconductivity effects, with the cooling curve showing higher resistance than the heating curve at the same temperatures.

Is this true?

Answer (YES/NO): NO